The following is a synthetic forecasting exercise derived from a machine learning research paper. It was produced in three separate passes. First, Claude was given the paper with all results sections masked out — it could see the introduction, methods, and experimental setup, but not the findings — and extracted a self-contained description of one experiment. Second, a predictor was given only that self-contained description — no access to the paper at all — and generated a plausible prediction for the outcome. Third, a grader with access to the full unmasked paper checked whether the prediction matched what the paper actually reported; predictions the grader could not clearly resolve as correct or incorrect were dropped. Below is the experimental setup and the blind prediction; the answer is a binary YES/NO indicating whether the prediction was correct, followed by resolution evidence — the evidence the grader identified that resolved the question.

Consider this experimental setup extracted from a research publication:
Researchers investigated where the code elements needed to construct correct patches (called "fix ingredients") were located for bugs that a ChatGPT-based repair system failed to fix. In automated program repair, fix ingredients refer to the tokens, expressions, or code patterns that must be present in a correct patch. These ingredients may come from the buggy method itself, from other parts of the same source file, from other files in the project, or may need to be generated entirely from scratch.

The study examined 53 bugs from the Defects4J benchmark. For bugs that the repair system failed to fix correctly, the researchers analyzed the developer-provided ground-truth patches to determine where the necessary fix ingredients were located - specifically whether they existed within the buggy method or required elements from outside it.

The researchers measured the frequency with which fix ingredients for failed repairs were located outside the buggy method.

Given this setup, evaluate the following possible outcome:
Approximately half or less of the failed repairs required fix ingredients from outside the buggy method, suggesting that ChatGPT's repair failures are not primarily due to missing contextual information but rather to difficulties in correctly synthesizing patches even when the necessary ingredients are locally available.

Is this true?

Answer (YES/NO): NO